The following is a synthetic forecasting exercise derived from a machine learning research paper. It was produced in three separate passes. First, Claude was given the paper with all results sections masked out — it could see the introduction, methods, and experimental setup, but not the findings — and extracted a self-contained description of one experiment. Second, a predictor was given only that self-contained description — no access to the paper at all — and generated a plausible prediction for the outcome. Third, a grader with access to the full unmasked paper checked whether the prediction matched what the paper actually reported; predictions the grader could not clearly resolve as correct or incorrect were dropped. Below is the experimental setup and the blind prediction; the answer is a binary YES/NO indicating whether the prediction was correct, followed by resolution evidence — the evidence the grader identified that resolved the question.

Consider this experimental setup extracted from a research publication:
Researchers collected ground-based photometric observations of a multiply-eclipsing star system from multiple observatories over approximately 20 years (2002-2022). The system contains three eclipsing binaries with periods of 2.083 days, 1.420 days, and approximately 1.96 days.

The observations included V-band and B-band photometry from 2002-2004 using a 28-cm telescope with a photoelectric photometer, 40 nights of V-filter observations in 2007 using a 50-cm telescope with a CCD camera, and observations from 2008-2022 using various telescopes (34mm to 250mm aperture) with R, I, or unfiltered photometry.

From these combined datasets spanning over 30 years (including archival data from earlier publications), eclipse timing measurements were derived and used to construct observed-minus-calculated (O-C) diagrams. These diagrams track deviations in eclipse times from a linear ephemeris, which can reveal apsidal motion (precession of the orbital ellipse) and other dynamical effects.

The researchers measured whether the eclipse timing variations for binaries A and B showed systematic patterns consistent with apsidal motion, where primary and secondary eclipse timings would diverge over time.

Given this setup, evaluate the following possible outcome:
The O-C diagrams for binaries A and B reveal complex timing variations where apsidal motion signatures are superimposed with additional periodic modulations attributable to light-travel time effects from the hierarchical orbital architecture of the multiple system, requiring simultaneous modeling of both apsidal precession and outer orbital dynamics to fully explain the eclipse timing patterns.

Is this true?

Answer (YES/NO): NO